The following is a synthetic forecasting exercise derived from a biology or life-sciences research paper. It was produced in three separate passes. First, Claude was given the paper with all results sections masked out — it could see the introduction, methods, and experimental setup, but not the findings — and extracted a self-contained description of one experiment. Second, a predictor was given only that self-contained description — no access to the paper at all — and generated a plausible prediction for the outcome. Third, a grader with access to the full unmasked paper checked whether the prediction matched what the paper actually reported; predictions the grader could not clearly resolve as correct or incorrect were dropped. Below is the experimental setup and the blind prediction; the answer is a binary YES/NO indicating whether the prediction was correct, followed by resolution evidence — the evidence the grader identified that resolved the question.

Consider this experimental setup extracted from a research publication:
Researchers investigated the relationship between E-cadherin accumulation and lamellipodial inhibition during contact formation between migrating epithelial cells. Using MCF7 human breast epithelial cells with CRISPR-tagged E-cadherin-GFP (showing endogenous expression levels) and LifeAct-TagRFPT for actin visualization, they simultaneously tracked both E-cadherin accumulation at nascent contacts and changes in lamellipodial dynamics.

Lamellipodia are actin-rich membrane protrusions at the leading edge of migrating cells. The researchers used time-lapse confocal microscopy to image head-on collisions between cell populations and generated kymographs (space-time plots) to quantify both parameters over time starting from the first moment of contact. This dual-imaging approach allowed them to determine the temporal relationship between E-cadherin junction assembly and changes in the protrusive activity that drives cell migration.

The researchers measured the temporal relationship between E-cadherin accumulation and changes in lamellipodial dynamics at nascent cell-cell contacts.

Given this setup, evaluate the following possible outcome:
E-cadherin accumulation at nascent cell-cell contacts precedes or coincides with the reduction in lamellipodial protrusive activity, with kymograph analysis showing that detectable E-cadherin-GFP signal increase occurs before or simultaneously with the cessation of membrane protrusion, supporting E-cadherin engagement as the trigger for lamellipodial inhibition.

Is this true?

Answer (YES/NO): YES